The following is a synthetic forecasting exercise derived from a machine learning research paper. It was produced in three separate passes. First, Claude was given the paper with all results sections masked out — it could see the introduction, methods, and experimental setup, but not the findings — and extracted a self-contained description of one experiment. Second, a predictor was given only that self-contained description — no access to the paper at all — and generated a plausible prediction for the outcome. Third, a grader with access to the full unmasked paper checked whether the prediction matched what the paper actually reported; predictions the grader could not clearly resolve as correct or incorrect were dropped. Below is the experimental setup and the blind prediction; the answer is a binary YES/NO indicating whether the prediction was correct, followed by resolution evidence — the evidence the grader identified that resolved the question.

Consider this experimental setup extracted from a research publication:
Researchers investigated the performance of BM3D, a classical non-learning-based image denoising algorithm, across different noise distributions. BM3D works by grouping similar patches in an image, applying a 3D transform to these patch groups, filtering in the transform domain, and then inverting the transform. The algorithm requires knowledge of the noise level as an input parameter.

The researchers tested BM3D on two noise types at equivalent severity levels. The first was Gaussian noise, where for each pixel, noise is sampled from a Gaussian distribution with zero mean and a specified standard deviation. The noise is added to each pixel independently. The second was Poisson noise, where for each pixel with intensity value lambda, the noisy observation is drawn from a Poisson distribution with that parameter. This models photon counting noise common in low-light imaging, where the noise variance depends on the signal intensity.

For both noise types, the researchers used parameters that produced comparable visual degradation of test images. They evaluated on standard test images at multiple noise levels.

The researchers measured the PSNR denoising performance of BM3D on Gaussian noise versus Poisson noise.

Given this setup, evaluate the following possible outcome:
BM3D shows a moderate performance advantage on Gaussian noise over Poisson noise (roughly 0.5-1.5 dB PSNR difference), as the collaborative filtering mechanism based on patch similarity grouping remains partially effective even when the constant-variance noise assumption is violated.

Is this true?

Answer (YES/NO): NO